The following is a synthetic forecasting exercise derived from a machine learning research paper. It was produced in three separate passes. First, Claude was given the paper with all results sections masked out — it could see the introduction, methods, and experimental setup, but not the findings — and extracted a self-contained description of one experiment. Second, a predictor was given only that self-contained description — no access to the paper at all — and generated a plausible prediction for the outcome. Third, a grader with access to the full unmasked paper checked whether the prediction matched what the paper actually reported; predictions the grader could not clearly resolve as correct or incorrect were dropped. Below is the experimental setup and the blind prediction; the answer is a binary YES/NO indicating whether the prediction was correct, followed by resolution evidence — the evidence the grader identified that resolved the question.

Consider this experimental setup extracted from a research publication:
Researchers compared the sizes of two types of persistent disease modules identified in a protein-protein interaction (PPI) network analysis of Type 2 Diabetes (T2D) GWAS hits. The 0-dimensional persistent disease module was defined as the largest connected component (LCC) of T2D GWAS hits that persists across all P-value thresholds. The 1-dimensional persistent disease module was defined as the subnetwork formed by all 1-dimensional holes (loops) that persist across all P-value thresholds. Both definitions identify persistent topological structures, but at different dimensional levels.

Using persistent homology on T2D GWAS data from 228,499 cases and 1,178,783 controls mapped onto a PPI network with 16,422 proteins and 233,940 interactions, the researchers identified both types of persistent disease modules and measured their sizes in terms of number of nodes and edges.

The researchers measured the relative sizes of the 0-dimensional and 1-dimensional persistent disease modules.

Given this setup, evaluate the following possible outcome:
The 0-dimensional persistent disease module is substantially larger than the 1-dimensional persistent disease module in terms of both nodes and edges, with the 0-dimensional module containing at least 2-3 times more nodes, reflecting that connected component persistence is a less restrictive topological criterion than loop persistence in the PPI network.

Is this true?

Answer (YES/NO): YES